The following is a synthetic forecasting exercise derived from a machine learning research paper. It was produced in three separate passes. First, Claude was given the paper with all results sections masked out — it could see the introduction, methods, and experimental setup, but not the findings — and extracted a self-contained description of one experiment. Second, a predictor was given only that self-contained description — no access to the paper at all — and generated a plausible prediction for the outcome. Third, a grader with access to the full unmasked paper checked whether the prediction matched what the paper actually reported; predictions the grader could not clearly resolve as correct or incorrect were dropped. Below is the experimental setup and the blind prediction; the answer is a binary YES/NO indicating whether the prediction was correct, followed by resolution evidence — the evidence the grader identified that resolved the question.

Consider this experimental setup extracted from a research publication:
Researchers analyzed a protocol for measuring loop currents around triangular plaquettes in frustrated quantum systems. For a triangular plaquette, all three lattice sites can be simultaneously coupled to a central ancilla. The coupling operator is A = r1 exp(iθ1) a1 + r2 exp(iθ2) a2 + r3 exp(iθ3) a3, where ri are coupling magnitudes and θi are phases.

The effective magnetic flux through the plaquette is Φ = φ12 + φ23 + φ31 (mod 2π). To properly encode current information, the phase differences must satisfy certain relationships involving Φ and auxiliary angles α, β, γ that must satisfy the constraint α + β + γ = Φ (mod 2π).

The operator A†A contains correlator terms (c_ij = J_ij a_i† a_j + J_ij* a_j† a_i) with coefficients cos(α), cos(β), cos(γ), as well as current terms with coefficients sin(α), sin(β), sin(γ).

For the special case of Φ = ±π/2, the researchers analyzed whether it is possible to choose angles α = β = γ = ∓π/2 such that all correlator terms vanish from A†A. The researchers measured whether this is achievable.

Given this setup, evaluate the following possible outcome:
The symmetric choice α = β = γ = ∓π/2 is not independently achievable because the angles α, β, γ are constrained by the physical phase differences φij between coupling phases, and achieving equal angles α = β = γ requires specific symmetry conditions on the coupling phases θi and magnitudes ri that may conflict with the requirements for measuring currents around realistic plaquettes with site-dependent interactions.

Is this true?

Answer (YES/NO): NO